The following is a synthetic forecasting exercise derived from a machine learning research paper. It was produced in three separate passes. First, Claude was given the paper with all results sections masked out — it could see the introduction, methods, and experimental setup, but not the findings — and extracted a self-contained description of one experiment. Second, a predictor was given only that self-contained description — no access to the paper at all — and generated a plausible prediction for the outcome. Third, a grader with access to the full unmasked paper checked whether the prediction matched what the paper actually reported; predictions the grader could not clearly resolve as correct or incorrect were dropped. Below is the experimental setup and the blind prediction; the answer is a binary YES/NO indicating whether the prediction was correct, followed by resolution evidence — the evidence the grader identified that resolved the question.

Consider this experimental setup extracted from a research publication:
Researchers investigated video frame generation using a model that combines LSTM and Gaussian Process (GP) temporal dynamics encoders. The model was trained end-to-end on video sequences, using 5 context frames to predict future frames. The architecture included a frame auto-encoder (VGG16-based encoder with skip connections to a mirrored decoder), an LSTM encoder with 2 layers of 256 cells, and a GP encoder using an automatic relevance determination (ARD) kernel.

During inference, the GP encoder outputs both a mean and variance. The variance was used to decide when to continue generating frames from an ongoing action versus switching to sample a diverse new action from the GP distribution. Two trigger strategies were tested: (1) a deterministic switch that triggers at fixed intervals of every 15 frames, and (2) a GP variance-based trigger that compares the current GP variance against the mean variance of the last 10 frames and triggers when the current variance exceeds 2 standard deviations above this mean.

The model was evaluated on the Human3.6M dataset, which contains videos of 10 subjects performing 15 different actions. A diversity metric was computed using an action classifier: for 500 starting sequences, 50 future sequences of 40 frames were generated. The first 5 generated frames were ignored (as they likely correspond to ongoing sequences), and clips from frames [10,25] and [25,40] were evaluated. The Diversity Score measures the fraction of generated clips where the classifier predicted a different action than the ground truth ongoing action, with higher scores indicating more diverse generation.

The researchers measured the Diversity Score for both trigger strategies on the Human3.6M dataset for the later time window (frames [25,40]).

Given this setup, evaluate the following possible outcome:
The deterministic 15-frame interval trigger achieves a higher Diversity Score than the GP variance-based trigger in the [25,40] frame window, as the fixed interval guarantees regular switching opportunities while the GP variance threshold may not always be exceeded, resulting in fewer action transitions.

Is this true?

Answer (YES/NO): NO